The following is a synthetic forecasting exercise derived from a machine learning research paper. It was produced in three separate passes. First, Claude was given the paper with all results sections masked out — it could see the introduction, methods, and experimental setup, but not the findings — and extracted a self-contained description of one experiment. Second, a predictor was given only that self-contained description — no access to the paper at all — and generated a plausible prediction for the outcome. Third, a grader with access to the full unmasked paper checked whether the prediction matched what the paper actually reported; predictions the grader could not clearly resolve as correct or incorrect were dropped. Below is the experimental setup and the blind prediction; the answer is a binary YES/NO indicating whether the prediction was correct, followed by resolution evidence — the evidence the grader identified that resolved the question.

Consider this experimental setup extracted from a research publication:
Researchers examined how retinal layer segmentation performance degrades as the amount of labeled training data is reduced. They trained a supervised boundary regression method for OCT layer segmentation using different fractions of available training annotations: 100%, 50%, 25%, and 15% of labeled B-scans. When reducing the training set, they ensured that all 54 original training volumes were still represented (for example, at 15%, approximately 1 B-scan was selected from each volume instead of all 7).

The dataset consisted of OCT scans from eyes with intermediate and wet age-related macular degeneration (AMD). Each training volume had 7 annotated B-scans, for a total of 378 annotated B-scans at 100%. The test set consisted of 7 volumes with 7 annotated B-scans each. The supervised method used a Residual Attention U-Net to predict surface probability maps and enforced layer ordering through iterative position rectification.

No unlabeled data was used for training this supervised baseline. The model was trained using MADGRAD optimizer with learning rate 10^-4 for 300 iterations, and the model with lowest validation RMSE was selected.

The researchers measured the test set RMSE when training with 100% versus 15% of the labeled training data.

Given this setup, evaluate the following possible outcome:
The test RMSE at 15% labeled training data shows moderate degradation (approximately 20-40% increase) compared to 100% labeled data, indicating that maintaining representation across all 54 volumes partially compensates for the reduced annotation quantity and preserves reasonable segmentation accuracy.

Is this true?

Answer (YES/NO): NO